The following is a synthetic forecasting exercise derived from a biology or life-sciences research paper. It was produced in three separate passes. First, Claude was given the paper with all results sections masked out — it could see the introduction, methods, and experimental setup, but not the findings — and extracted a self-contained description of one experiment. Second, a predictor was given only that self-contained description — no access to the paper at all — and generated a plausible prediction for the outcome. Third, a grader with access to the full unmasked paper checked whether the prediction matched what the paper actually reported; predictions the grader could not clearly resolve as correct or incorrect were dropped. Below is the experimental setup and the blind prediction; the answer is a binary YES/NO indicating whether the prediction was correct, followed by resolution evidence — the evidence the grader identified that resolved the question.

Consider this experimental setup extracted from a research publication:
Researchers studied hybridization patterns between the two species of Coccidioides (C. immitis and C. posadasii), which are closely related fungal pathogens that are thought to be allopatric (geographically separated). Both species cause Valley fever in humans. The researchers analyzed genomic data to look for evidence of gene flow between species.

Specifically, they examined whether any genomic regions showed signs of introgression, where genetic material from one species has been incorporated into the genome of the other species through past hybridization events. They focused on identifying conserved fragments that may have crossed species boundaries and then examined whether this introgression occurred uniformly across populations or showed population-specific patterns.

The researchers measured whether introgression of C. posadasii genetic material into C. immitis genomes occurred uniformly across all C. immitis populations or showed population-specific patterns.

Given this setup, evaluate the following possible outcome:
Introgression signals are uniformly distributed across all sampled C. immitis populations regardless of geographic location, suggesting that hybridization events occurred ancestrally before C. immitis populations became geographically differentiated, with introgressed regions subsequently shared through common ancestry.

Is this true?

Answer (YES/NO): NO